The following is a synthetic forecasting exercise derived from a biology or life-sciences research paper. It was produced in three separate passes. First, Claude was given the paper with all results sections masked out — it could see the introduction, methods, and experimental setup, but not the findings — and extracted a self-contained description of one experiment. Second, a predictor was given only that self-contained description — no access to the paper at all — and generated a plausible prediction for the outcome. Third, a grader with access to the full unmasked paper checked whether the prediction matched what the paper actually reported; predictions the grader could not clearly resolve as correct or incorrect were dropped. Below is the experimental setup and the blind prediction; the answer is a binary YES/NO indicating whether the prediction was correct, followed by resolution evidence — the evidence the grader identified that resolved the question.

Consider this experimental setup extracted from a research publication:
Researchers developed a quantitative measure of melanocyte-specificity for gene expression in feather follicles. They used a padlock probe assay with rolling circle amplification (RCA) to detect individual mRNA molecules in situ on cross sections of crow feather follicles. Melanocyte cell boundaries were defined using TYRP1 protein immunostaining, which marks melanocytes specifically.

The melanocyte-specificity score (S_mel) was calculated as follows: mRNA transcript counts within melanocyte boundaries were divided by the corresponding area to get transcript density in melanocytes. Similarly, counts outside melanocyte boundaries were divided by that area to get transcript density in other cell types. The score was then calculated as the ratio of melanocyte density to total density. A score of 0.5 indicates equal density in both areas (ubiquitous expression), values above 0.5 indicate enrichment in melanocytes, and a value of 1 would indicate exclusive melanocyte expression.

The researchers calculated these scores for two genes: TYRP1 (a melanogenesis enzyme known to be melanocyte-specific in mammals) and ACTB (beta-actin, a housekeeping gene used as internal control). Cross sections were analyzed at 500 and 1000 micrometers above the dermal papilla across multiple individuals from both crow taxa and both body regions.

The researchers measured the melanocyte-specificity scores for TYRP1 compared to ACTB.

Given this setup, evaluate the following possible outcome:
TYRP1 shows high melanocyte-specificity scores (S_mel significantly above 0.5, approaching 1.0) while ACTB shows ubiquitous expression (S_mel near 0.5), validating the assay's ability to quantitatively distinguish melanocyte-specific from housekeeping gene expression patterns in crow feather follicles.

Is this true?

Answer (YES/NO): YES